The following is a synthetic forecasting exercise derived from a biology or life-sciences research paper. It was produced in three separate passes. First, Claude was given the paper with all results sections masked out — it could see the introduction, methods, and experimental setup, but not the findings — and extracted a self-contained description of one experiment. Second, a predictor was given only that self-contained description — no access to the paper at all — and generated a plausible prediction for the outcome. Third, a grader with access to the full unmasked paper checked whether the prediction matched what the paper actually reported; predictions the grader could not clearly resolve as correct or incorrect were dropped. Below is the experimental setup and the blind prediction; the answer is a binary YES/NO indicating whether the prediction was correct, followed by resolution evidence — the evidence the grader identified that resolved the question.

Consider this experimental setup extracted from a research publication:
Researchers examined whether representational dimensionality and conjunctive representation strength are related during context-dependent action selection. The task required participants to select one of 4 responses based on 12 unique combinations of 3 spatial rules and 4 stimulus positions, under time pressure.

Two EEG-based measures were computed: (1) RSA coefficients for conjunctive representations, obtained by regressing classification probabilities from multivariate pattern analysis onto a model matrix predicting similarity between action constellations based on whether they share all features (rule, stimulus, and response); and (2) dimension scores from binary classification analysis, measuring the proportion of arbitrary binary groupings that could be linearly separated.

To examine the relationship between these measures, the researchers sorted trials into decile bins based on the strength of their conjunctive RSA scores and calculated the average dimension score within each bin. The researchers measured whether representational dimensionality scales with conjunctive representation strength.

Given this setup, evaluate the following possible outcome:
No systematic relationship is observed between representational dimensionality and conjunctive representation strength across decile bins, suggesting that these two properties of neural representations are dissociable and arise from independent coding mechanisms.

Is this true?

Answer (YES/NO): NO